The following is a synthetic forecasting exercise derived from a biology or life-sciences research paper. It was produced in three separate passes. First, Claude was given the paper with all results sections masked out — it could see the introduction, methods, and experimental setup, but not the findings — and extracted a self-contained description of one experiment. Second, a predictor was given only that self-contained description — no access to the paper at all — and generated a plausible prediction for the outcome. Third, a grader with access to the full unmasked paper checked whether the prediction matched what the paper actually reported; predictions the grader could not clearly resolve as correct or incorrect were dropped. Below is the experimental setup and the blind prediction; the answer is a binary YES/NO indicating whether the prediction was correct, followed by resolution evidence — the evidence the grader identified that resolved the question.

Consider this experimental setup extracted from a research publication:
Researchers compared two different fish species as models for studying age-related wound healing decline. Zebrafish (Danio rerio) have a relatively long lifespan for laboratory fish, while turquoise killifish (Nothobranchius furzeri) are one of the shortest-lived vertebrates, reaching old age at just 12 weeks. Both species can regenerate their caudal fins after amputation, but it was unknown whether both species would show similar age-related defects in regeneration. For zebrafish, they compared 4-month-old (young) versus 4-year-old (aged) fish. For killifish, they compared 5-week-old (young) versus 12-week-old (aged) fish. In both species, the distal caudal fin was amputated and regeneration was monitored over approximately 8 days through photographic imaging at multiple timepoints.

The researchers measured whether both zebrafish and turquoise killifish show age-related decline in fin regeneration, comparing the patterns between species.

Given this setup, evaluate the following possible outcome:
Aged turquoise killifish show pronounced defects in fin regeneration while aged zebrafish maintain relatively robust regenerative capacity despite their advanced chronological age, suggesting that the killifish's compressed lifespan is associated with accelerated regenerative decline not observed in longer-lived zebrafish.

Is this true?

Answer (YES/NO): NO